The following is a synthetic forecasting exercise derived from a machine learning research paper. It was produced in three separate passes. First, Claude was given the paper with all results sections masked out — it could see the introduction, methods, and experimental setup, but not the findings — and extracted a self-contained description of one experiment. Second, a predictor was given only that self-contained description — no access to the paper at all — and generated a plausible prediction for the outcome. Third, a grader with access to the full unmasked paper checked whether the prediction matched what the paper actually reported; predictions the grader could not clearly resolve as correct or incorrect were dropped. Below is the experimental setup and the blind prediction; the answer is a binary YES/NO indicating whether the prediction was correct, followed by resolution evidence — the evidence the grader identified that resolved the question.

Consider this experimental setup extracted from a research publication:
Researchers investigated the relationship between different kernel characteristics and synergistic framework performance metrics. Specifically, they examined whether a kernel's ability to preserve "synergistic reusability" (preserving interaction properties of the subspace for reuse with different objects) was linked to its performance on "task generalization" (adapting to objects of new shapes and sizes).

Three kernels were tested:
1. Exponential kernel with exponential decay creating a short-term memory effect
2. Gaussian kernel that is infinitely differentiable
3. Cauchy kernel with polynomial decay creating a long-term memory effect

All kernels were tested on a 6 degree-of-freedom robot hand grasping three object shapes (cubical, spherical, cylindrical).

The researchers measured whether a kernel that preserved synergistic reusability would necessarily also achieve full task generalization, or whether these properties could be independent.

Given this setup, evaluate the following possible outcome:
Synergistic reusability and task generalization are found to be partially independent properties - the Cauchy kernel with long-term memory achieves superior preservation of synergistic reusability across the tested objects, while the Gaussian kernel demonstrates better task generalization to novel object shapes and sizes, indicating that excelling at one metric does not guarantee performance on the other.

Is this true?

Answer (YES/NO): NO